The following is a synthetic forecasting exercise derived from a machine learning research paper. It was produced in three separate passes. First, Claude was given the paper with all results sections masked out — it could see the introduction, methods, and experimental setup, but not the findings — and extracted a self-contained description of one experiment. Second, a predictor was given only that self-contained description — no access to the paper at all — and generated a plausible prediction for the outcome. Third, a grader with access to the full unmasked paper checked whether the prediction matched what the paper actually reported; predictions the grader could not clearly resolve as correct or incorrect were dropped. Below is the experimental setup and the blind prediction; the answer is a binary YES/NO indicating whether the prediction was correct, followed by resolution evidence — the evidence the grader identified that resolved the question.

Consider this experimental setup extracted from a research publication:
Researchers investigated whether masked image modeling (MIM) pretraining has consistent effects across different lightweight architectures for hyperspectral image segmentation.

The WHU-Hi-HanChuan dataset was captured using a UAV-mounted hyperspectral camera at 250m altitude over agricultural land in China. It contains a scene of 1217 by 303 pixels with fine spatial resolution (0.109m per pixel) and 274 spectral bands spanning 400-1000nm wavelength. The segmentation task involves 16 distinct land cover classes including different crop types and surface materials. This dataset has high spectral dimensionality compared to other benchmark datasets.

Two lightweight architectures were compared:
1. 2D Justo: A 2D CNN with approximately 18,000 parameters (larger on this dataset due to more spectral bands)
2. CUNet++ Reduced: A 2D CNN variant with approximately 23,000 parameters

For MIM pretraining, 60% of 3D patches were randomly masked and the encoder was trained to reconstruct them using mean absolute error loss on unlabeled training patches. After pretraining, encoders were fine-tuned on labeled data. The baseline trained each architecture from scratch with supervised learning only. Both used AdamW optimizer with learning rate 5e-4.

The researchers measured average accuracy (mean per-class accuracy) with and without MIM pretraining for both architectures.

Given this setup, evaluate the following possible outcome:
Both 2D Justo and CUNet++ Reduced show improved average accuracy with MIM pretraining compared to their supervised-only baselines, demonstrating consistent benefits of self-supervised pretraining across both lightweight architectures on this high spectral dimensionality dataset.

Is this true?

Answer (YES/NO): NO